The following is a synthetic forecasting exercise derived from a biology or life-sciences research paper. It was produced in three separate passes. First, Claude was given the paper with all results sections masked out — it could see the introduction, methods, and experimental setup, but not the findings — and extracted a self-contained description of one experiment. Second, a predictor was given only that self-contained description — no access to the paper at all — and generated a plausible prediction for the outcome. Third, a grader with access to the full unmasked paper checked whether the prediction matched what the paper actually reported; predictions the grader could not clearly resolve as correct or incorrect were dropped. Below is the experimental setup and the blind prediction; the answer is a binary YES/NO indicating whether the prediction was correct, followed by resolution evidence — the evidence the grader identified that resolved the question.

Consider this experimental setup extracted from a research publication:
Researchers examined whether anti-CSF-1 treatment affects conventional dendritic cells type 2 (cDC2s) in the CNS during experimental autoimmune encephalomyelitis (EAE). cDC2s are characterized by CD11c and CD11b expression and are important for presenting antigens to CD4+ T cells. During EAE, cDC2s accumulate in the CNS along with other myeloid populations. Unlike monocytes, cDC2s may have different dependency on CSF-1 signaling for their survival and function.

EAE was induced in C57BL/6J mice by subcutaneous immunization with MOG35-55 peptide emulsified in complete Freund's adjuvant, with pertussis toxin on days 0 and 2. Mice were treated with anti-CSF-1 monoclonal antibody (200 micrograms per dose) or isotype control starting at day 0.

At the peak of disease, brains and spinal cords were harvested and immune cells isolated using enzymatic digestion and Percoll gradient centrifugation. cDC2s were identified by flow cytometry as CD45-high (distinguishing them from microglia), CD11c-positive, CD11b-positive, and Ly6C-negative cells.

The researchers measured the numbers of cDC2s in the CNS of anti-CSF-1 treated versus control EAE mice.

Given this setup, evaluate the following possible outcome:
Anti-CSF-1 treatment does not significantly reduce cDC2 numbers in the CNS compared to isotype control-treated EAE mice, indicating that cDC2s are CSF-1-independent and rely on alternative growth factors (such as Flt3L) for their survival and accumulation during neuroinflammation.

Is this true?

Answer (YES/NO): NO